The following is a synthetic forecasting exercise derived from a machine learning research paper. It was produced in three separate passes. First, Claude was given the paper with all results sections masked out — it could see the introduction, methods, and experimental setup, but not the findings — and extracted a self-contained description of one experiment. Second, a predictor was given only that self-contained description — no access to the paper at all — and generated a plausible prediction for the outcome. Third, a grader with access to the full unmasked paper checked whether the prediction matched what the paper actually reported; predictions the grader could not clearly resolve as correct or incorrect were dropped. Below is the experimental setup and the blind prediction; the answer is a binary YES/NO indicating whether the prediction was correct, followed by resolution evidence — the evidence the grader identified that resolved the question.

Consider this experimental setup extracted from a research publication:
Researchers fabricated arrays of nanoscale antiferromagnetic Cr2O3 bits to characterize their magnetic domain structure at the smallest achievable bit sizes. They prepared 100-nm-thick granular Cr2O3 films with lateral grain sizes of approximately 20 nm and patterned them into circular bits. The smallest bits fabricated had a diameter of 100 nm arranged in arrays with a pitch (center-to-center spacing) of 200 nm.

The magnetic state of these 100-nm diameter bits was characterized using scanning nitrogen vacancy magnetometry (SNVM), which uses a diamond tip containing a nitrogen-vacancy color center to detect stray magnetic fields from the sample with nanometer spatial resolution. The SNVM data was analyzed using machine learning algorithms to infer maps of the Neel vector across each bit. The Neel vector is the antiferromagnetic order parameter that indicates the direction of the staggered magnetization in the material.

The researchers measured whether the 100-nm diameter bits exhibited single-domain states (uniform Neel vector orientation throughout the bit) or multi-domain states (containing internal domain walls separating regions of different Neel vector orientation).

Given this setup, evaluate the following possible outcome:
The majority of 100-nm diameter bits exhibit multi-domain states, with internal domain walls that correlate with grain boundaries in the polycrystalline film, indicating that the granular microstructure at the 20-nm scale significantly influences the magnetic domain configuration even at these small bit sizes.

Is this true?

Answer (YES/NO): NO